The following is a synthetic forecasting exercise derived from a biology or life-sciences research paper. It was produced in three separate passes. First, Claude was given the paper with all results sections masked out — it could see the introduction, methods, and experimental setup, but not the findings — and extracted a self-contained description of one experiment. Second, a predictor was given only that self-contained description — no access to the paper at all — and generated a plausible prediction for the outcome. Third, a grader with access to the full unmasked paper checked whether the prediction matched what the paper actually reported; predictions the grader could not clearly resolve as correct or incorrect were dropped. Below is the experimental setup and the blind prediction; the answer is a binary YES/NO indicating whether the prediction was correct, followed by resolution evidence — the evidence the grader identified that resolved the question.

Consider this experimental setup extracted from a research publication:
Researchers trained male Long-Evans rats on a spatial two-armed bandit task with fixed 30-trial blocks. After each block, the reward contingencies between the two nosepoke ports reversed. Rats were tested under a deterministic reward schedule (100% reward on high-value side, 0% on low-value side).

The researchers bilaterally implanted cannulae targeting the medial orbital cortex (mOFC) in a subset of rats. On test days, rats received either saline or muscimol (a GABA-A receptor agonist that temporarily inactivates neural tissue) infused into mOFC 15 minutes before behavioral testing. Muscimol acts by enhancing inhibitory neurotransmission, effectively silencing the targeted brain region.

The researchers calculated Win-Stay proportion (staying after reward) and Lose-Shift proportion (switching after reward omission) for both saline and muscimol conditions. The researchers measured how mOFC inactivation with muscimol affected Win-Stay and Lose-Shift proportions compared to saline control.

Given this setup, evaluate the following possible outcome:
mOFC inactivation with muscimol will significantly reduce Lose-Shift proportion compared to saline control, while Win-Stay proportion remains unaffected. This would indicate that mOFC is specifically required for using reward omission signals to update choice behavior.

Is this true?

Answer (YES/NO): YES